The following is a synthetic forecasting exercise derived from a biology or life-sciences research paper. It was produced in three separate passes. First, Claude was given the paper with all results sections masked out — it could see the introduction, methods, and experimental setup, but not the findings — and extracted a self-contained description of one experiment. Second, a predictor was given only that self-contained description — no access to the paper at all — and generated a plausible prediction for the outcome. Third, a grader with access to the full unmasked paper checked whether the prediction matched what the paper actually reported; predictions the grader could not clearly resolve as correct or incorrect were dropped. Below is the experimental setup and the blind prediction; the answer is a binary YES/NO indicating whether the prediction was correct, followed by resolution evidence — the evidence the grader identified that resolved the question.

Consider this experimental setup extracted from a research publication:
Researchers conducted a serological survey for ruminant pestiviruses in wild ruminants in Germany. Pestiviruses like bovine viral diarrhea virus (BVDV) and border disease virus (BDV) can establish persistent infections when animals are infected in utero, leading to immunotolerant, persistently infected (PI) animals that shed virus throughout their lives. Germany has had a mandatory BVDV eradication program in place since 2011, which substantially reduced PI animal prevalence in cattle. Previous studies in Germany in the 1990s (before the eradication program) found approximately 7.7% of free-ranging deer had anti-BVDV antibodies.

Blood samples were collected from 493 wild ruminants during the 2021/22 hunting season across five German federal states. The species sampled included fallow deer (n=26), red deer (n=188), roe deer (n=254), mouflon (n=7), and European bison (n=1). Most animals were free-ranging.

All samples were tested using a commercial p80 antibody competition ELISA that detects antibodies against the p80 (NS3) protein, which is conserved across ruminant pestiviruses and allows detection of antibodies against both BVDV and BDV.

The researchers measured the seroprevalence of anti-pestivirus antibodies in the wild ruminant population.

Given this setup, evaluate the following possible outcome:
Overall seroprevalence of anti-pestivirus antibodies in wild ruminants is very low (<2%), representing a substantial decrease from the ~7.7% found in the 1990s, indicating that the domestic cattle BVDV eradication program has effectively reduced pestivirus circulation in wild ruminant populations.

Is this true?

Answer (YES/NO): YES